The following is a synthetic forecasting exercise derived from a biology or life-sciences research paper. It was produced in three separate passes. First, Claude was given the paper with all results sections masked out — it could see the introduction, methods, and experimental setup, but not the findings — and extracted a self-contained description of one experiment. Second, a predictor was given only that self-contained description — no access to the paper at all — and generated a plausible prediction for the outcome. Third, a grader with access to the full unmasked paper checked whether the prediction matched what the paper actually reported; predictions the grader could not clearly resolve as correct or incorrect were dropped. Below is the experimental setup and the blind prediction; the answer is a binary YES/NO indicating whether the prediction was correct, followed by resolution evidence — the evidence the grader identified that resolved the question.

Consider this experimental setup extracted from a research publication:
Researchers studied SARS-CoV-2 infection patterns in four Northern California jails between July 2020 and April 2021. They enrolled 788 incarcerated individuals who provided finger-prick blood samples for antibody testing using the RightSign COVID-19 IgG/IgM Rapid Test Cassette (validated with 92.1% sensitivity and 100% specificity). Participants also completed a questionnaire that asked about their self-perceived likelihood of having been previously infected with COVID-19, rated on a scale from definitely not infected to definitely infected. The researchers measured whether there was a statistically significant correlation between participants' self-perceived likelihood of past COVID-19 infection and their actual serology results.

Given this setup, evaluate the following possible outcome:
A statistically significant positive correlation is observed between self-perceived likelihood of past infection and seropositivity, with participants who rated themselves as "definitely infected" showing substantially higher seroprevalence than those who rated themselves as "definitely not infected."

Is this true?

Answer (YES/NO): YES